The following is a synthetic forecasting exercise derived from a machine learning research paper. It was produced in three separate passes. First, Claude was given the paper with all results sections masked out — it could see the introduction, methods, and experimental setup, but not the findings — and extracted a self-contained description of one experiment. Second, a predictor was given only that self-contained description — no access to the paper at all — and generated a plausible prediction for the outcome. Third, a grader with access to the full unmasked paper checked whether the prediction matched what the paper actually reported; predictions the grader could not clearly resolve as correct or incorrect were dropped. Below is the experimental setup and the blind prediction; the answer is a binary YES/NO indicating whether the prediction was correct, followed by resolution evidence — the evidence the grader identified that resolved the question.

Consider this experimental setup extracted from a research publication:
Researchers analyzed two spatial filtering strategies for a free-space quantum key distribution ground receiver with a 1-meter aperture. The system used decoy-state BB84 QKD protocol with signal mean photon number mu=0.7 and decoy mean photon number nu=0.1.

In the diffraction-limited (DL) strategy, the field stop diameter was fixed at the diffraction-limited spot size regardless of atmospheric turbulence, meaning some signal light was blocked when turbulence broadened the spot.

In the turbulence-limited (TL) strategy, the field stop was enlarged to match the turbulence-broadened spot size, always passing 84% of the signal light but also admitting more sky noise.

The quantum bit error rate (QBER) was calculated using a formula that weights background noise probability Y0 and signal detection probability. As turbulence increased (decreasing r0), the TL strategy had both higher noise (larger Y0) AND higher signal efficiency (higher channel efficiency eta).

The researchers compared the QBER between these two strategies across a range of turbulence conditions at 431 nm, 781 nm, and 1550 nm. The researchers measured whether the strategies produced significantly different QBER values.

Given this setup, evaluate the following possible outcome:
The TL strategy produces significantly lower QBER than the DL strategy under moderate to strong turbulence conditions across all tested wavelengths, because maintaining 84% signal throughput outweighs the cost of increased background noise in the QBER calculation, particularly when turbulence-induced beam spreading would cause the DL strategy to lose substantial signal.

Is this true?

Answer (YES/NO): NO